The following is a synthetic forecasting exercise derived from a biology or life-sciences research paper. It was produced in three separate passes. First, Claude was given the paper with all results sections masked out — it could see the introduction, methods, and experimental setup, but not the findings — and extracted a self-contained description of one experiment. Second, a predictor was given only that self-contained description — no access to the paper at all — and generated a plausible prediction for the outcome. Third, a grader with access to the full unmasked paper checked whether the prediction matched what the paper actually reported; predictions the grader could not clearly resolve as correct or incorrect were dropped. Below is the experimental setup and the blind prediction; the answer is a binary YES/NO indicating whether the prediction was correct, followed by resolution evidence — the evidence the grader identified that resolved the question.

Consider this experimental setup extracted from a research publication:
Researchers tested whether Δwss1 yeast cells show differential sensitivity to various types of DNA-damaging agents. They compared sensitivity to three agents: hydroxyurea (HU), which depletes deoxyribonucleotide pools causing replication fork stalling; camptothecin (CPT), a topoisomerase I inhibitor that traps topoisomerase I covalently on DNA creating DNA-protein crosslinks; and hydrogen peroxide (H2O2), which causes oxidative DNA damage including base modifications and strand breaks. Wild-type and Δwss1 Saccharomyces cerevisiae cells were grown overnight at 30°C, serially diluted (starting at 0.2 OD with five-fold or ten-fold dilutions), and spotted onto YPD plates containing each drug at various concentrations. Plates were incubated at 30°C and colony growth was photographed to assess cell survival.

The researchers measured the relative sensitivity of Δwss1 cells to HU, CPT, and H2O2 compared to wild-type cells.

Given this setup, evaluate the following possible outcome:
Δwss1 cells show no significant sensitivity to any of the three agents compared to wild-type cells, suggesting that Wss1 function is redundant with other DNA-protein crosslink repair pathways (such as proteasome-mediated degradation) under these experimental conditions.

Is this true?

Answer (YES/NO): NO